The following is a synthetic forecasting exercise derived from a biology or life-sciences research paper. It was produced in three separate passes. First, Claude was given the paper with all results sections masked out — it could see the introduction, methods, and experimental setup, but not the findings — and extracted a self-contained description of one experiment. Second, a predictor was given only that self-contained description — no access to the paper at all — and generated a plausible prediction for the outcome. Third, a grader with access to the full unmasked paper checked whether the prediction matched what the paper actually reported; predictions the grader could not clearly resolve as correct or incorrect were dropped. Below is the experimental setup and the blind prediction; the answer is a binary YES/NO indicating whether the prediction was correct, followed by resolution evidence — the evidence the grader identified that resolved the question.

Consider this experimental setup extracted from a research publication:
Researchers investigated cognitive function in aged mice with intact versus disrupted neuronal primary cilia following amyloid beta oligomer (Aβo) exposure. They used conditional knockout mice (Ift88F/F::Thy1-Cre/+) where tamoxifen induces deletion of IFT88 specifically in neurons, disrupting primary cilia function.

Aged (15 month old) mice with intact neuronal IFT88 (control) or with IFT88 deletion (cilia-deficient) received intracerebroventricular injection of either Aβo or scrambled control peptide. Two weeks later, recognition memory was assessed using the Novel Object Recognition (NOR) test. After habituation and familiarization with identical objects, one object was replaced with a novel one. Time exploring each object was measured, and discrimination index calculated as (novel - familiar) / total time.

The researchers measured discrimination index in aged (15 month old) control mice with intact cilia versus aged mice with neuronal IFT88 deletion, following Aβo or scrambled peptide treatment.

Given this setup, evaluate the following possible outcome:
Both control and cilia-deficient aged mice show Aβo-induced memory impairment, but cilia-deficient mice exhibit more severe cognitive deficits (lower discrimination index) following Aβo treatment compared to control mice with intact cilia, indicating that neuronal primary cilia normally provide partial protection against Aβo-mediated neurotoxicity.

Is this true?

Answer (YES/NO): NO